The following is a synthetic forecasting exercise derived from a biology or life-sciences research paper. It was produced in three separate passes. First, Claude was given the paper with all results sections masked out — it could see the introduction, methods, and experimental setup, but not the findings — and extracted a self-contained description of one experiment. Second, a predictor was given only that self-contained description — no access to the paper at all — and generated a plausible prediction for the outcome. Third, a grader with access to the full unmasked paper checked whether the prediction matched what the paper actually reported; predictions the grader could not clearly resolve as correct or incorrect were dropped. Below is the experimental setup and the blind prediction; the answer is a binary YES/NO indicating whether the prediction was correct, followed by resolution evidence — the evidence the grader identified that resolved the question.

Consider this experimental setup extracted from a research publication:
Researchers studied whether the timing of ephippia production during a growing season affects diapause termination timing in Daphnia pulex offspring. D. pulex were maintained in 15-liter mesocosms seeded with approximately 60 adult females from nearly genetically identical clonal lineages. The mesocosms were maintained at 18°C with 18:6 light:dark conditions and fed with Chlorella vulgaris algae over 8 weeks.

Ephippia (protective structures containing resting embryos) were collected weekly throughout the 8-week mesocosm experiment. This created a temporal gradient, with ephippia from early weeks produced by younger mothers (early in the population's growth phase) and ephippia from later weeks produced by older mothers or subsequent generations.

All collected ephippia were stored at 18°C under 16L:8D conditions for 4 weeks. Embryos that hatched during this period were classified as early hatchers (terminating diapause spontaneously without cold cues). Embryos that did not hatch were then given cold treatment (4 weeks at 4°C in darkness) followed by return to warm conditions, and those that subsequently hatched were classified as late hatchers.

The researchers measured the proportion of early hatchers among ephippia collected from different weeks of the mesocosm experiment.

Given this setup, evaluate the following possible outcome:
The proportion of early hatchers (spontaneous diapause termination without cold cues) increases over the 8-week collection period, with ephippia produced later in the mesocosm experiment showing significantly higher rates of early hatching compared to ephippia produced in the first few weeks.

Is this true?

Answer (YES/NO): YES